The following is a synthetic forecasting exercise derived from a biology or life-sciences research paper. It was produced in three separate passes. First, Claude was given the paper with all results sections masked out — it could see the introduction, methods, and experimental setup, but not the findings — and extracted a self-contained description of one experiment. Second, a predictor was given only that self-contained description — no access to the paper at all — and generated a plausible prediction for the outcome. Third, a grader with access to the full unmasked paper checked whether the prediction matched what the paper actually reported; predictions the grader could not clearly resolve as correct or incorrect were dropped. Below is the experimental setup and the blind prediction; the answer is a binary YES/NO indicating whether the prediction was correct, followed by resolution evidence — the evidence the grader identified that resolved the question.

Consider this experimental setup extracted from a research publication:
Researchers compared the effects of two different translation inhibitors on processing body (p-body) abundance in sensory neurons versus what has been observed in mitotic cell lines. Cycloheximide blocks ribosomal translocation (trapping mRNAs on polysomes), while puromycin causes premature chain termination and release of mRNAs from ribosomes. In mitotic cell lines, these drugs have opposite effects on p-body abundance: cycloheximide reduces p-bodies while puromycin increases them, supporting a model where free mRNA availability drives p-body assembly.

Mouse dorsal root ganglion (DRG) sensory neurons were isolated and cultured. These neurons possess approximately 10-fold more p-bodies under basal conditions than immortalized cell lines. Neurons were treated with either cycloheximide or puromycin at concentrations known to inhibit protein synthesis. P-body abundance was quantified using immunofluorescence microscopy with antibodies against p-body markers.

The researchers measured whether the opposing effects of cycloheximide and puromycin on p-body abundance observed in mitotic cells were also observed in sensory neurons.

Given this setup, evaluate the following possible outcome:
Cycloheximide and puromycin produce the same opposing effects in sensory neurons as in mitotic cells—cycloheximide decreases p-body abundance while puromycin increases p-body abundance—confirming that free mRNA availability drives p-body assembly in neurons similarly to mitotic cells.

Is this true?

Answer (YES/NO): NO